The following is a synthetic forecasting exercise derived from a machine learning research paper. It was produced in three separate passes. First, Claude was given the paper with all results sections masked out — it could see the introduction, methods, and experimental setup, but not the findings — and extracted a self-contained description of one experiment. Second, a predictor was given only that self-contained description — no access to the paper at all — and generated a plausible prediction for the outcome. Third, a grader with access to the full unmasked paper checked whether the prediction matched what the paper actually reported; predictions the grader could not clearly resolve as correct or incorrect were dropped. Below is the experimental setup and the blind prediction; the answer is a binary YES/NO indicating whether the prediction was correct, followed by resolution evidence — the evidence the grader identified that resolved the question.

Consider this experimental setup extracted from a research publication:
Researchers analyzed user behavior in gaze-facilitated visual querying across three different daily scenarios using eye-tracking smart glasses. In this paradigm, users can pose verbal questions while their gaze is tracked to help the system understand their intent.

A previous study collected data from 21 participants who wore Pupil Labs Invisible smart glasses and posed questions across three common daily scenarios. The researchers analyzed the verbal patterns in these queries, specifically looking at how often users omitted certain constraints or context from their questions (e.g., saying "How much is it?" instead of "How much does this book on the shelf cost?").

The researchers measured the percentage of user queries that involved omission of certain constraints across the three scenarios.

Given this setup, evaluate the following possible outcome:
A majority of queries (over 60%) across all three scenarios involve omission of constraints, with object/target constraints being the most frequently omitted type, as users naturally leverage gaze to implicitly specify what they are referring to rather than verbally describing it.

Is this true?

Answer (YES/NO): NO